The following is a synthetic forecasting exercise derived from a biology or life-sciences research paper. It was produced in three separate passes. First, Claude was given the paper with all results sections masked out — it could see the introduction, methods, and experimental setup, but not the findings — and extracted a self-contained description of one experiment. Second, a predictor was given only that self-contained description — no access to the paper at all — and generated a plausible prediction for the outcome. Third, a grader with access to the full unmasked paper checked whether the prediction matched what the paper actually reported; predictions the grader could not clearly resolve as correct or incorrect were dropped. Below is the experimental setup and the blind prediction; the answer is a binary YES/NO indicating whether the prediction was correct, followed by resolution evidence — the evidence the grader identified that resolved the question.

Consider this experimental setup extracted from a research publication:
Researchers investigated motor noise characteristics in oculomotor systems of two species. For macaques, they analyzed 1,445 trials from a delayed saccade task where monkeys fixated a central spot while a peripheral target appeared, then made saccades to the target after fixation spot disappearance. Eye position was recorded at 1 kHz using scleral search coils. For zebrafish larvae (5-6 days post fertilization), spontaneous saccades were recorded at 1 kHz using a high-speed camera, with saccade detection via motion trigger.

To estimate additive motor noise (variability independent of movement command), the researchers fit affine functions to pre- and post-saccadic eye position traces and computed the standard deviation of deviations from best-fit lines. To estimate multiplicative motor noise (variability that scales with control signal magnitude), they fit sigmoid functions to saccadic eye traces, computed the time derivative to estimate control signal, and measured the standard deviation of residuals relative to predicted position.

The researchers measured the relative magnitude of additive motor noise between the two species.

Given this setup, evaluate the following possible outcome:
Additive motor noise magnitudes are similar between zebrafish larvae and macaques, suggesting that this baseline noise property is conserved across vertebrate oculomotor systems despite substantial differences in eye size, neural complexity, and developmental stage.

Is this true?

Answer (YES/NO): NO